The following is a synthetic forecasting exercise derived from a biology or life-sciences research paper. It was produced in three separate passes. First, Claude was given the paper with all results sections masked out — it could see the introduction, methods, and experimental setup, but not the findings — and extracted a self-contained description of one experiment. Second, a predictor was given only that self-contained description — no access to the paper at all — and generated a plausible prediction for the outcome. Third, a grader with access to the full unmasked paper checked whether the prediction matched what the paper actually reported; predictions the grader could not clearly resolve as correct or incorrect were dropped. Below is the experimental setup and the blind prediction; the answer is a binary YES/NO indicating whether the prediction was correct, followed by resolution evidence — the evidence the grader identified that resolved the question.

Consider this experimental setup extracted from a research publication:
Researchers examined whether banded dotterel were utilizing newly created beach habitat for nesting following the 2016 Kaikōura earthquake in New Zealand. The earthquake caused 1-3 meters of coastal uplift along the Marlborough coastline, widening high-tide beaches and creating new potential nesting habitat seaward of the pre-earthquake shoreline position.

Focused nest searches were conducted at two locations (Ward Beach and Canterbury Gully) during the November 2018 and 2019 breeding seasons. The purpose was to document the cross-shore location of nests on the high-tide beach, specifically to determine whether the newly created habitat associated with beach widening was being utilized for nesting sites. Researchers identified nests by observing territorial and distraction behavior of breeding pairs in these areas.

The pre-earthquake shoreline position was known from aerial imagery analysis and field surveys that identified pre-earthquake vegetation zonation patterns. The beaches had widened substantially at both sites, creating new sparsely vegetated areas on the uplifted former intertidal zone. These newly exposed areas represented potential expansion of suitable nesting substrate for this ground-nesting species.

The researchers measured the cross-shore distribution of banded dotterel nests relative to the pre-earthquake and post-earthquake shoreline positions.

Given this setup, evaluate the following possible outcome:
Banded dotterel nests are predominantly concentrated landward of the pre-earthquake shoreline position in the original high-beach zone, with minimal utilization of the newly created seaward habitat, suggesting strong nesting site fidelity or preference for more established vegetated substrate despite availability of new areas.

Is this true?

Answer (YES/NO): NO